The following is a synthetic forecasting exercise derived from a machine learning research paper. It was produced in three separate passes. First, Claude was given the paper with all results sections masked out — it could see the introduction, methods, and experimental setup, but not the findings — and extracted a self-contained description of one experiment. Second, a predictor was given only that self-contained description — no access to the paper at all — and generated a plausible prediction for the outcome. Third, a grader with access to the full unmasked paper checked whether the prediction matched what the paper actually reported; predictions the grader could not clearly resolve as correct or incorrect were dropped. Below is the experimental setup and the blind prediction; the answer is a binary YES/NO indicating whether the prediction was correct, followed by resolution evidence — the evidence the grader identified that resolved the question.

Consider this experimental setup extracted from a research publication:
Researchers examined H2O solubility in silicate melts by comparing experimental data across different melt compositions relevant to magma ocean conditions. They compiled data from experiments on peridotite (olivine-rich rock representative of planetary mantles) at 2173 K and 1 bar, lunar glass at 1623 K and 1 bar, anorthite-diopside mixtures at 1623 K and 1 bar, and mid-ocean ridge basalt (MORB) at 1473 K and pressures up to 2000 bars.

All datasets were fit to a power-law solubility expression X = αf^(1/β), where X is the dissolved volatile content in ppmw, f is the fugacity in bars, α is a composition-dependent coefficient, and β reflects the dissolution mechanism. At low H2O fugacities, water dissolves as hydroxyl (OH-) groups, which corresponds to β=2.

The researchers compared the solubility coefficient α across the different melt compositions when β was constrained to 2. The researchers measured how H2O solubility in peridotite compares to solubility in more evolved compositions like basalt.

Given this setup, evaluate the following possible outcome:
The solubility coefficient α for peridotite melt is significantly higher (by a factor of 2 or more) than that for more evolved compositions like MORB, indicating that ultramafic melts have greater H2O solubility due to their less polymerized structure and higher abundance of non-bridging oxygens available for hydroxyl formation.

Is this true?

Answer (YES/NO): NO